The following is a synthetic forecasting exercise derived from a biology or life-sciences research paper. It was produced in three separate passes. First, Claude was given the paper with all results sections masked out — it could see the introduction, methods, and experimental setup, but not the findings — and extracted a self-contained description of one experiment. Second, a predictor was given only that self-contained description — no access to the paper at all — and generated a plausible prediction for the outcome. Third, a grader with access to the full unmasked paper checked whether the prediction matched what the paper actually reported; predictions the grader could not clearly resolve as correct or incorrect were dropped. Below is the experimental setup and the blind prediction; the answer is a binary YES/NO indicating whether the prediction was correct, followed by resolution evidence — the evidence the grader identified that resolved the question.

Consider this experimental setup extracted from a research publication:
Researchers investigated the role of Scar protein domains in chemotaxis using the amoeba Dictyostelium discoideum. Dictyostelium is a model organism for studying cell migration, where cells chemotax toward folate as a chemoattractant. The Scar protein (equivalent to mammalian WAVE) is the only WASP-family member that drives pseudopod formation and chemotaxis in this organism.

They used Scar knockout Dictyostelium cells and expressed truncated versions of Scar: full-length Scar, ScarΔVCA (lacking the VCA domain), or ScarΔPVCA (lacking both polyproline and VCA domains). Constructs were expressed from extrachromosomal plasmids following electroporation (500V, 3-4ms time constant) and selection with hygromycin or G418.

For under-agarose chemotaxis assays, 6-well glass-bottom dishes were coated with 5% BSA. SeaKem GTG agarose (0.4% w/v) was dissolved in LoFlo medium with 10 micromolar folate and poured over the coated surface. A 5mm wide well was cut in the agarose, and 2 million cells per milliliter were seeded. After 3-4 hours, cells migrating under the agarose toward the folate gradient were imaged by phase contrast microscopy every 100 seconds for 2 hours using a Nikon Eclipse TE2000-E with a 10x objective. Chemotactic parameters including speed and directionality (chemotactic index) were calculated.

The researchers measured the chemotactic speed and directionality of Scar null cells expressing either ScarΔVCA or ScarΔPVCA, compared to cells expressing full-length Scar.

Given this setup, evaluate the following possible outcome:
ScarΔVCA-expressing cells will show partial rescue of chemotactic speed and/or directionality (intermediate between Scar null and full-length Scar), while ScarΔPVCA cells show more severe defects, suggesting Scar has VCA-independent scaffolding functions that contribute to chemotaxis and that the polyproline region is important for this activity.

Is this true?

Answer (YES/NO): NO